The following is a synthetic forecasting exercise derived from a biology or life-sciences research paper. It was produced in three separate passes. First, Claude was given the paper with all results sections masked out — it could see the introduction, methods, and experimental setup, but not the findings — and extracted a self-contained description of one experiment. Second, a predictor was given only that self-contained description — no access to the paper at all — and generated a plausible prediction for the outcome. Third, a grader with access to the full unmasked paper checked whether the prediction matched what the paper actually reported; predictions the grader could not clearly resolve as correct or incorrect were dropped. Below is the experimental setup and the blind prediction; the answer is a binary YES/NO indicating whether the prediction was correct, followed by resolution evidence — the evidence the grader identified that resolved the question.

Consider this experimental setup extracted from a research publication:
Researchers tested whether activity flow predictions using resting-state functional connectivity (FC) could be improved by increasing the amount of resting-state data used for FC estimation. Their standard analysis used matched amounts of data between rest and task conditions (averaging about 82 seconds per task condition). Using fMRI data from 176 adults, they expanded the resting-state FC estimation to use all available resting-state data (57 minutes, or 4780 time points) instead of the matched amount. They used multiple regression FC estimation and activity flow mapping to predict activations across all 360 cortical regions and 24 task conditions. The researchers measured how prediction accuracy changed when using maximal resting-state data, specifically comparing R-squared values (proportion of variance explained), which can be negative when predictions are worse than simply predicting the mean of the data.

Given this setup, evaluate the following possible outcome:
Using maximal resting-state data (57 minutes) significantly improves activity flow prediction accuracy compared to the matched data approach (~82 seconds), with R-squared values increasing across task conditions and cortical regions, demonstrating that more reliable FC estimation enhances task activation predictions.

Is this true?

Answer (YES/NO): YES